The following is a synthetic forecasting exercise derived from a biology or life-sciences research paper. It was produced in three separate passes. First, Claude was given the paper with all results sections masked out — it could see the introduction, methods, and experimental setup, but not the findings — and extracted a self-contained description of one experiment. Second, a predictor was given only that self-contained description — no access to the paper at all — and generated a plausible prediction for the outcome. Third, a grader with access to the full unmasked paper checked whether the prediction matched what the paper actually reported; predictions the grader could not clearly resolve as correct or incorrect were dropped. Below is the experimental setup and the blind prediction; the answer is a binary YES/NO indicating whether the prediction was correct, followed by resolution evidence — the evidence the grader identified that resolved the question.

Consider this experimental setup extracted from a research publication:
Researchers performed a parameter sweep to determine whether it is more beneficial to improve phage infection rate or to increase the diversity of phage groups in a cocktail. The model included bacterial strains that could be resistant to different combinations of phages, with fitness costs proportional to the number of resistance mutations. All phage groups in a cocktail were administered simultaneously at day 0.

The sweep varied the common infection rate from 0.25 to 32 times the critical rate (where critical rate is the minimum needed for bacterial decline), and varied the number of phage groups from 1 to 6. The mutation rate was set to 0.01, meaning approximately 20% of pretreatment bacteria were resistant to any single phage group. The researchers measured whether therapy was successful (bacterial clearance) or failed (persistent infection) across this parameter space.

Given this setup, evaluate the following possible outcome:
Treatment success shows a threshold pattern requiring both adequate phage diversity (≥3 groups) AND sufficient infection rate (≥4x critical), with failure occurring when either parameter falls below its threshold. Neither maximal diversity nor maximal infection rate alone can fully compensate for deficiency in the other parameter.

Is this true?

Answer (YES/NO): NO